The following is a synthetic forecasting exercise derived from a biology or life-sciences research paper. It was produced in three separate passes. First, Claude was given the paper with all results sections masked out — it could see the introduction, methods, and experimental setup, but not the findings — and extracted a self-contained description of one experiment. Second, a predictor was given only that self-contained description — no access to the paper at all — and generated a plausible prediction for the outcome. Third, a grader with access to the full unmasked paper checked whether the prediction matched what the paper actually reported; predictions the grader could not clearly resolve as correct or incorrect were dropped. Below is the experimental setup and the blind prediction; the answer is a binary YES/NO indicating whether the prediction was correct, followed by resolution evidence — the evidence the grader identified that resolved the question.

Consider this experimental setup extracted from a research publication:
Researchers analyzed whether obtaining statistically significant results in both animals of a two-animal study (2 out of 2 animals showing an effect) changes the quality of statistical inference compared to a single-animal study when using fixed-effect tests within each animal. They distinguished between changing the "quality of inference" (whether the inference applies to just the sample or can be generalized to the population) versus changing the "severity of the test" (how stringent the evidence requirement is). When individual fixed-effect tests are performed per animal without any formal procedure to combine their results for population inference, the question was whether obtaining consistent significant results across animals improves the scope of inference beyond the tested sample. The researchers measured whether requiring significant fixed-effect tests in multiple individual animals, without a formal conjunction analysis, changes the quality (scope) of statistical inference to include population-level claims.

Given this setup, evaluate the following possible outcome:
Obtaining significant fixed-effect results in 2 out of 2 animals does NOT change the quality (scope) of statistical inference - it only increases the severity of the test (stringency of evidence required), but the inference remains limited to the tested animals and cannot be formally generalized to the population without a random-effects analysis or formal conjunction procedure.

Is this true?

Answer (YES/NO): YES